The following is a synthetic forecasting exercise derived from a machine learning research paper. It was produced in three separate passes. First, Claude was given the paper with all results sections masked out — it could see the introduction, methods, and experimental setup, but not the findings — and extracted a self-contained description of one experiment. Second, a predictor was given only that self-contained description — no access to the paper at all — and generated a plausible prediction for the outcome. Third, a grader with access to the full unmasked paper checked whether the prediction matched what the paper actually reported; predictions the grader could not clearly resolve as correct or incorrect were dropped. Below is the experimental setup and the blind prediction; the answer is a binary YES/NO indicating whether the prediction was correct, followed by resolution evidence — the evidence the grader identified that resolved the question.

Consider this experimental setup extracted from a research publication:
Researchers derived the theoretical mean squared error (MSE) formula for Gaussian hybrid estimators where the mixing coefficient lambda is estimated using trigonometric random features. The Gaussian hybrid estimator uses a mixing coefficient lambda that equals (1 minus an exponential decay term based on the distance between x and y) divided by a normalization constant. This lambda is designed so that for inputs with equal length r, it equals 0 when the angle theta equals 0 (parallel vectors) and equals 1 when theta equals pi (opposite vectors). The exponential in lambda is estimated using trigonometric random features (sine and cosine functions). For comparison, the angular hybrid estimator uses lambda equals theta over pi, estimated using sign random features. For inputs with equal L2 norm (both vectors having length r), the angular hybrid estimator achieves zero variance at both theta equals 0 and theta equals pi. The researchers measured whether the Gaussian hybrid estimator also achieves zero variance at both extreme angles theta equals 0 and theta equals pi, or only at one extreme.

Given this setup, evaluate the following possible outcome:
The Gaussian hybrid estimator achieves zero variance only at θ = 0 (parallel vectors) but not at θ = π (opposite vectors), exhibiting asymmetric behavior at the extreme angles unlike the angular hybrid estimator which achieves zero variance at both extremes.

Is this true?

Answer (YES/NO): YES